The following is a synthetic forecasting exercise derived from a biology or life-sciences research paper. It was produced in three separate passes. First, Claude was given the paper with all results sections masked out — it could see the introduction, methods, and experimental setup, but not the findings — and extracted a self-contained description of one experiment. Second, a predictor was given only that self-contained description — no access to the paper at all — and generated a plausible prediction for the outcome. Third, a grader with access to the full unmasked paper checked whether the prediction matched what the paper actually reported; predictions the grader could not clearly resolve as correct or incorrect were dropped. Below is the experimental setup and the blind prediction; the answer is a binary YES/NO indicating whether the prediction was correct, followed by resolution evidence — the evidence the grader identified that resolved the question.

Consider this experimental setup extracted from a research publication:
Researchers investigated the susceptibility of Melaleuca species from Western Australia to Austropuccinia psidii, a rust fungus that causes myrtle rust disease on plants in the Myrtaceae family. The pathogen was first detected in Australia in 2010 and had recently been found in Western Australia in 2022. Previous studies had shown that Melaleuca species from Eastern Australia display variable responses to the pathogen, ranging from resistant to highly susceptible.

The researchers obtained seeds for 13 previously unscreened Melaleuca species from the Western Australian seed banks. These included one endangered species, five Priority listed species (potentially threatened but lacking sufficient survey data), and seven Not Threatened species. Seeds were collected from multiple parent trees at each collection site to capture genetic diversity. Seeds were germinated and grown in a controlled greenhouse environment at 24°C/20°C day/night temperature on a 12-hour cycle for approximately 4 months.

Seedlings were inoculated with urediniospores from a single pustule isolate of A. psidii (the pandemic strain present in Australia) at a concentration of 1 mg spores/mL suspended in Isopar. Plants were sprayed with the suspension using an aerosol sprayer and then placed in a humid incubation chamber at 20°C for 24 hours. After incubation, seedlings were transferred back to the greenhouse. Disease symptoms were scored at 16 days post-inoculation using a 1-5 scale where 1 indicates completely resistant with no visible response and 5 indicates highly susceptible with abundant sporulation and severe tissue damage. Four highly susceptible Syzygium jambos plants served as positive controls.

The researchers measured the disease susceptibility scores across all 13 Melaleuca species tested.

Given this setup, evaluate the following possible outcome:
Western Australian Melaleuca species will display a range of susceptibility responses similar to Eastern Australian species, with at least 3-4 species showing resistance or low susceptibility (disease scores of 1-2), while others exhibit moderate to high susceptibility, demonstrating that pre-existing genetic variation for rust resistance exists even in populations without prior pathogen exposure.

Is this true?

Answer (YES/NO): NO